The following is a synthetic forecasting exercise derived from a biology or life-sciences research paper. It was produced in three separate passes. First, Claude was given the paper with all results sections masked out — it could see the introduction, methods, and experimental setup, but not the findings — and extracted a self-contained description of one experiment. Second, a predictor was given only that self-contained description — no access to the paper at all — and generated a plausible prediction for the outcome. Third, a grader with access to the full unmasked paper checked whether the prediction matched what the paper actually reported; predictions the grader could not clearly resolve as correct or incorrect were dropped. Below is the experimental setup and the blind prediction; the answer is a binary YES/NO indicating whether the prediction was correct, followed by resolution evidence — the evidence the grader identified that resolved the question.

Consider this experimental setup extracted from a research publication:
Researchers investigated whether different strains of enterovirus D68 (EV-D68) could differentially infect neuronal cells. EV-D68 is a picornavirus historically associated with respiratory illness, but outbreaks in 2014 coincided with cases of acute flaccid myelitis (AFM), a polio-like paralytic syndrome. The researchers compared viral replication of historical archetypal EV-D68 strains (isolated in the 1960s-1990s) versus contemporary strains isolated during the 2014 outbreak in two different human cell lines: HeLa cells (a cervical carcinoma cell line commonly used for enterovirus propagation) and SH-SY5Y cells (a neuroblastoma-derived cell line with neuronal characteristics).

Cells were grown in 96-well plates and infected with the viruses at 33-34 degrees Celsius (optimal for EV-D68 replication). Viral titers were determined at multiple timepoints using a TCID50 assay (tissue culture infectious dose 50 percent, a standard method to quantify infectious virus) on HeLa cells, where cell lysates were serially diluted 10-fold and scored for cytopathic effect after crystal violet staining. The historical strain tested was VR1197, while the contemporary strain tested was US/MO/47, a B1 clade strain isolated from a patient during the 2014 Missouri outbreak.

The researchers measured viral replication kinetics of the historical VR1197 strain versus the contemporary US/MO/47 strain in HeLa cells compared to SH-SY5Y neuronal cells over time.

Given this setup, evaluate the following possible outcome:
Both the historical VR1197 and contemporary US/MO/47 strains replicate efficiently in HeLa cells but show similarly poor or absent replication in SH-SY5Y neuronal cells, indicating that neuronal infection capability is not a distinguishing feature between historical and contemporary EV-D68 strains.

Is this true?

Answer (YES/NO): NO